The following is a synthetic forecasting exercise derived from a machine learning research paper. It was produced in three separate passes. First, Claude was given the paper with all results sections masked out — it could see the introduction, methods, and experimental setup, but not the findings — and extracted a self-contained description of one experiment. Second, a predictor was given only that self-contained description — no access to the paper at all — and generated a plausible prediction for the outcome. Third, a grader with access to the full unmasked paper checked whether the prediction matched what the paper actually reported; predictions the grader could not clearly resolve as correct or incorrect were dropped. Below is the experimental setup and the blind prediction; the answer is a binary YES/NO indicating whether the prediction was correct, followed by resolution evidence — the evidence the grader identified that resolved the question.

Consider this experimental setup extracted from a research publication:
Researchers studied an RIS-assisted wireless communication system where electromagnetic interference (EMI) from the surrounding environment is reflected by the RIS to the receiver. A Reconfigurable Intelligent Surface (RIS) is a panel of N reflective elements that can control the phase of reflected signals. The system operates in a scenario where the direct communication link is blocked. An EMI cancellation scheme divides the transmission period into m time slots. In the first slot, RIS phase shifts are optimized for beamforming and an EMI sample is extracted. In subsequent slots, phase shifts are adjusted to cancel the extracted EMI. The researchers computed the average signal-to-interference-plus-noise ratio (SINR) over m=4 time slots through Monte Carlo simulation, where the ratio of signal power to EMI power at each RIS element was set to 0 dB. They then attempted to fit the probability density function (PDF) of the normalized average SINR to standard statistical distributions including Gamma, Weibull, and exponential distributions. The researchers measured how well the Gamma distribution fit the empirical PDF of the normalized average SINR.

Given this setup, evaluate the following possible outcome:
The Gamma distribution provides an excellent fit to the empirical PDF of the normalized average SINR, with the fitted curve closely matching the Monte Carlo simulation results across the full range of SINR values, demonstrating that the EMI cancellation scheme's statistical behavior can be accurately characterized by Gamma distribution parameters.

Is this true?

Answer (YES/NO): YES